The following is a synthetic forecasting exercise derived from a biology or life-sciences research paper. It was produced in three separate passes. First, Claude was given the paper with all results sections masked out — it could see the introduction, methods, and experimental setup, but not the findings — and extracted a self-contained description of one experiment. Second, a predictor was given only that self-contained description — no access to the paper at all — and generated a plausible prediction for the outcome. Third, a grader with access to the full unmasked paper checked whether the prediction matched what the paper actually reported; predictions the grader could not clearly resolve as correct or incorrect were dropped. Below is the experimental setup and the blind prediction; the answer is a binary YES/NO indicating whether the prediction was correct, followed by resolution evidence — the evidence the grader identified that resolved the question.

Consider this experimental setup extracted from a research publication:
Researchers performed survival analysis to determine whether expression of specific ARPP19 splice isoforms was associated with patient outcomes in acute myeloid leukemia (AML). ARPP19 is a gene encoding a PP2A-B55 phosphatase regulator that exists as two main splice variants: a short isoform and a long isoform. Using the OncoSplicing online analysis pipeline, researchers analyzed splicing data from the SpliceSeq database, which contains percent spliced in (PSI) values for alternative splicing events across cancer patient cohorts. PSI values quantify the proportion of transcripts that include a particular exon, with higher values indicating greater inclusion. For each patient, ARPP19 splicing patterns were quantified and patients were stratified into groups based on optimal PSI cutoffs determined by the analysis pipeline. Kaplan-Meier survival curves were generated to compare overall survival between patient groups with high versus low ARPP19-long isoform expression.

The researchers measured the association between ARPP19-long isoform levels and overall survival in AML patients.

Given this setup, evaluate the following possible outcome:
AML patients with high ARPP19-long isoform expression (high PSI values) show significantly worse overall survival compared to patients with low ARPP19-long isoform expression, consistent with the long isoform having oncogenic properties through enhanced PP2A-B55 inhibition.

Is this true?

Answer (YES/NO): YES